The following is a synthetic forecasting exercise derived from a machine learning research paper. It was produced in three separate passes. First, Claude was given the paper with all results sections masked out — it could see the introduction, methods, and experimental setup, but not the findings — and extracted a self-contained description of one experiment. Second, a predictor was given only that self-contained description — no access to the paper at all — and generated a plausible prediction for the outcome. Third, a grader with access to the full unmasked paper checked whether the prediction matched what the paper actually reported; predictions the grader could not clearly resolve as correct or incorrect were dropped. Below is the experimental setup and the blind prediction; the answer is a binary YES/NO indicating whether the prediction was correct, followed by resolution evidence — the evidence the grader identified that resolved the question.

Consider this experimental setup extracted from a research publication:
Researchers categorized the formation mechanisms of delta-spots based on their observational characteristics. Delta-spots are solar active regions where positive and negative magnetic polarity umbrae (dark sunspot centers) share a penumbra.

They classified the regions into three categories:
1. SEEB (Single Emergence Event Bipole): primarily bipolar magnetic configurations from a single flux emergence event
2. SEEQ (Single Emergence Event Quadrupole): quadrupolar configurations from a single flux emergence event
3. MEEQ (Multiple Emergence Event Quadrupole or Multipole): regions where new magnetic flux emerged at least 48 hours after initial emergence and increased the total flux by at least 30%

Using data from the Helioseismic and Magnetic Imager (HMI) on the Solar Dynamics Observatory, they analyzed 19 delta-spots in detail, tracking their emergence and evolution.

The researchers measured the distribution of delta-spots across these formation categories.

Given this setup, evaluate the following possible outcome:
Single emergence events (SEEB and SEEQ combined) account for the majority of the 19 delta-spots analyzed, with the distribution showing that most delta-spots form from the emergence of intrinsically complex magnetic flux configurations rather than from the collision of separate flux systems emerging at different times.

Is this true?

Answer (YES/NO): YES